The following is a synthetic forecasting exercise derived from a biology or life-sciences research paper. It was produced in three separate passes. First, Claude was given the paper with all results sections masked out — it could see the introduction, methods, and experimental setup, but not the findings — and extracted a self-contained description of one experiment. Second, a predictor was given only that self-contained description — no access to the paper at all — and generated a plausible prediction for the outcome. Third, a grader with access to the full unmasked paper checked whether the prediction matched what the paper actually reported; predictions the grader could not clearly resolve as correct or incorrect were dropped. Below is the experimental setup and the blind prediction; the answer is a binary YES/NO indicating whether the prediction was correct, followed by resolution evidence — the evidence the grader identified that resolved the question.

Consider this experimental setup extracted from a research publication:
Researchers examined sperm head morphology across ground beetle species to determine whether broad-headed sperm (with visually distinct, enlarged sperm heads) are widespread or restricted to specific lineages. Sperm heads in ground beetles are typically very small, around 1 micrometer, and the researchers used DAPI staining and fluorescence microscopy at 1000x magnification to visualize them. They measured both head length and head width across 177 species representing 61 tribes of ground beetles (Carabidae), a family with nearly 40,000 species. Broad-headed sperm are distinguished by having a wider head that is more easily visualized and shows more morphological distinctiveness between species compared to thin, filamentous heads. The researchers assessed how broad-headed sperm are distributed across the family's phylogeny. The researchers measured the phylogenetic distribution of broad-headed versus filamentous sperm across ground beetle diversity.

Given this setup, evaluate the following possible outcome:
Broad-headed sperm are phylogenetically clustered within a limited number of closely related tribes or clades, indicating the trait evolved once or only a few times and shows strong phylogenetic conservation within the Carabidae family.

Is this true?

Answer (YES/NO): NO